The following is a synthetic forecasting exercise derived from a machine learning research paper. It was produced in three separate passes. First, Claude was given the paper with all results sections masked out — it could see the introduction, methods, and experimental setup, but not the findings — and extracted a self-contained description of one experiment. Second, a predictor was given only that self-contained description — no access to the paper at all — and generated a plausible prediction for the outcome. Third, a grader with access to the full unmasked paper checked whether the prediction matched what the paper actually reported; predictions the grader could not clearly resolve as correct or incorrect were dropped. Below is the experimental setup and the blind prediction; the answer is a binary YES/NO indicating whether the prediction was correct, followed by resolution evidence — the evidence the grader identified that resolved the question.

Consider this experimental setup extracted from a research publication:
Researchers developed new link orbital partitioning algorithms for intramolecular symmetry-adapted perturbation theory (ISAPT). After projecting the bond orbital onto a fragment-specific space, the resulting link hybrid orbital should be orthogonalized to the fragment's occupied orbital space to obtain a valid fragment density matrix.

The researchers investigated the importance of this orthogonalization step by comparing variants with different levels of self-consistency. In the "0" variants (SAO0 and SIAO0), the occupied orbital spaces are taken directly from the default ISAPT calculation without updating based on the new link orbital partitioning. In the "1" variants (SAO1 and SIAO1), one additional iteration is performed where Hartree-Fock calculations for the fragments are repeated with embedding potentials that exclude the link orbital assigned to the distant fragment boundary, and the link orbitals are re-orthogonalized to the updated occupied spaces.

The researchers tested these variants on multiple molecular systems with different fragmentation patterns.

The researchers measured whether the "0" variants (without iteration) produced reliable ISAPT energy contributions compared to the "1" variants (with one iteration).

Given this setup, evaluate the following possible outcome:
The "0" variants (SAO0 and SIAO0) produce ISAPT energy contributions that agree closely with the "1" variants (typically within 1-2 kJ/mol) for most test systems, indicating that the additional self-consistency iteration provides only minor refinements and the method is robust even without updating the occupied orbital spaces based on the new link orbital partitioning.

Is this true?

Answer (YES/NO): NO